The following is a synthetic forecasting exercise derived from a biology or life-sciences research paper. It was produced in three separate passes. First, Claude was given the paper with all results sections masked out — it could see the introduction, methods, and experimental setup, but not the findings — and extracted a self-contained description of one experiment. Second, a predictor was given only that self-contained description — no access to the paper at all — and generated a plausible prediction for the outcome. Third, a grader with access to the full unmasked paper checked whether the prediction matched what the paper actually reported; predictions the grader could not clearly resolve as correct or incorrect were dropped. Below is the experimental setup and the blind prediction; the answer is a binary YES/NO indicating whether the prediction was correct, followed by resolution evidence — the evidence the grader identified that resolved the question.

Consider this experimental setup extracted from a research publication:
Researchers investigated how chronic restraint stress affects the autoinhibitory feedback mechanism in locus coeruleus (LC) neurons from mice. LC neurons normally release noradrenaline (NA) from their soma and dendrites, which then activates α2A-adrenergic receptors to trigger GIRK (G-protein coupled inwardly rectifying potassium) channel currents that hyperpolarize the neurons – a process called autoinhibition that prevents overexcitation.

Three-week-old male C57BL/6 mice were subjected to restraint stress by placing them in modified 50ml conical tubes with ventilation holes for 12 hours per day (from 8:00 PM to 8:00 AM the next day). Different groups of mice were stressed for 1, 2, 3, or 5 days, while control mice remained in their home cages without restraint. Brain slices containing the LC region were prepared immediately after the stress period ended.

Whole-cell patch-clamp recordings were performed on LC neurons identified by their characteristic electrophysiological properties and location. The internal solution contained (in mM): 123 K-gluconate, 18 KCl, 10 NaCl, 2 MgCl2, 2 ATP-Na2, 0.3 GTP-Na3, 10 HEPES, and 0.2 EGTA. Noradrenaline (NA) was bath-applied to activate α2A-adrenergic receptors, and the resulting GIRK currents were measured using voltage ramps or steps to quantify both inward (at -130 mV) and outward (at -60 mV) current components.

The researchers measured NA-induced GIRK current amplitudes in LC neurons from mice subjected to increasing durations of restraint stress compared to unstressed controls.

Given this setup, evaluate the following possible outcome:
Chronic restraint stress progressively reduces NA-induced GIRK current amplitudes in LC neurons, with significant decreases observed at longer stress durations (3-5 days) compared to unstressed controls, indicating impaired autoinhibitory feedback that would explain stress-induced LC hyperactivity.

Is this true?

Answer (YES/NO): YES